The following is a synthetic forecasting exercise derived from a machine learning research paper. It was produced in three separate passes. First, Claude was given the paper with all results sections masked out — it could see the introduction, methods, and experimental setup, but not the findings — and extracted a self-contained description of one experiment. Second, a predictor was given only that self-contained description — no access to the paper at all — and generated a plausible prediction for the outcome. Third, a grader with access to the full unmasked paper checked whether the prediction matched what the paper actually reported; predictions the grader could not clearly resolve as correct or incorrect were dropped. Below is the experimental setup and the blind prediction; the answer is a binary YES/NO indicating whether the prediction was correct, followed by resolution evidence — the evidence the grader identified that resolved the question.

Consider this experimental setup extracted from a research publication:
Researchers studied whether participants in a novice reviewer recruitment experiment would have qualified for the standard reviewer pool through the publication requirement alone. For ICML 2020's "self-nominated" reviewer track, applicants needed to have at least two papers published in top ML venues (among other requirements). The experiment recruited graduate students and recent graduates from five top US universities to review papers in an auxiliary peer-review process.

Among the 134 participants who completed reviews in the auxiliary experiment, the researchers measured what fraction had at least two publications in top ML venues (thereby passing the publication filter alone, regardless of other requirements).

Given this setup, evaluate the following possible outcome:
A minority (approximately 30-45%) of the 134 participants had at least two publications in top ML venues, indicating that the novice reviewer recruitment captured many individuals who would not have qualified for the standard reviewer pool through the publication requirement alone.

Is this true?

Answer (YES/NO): NO